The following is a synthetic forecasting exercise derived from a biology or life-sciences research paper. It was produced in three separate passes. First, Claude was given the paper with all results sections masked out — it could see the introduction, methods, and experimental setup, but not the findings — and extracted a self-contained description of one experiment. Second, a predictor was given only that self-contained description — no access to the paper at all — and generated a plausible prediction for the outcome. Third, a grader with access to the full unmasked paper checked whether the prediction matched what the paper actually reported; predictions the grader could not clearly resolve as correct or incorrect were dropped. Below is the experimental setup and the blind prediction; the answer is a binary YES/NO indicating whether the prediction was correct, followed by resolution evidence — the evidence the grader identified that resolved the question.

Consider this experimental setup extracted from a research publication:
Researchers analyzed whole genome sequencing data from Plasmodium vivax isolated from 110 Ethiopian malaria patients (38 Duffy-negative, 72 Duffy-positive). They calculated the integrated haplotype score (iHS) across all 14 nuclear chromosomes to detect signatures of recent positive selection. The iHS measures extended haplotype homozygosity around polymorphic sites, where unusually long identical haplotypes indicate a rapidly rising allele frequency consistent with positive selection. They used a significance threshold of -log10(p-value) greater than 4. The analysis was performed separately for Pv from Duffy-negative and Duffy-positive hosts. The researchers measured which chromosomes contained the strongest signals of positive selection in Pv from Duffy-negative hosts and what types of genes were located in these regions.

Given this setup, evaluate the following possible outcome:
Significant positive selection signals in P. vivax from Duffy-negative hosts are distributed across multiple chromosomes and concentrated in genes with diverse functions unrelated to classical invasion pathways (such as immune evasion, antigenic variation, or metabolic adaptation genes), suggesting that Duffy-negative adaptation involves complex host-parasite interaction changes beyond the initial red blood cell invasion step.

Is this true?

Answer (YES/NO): NO